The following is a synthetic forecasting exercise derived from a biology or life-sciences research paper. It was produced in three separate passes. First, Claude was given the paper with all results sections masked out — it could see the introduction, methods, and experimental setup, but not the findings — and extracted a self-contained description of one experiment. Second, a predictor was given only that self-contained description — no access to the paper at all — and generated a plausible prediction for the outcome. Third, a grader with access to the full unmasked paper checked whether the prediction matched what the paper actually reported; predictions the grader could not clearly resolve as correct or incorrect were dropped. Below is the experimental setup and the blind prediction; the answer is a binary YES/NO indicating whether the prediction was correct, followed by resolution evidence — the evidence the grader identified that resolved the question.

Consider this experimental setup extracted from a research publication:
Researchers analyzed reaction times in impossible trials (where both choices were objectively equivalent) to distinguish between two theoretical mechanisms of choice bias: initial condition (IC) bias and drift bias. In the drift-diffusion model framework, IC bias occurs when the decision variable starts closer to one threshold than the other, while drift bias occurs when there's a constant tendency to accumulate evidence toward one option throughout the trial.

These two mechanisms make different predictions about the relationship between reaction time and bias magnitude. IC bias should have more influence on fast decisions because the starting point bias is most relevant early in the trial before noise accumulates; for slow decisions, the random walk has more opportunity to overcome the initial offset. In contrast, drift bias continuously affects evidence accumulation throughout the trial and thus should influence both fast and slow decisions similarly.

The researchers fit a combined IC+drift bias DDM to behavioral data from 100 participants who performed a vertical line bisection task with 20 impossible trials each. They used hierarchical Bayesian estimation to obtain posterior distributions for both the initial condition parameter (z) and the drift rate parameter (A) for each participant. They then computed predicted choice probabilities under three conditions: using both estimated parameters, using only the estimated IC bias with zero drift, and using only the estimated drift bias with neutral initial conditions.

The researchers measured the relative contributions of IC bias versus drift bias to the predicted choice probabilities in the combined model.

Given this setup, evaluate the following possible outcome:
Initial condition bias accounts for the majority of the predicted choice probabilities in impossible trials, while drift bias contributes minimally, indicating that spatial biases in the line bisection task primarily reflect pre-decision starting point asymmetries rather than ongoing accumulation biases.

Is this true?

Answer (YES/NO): NO